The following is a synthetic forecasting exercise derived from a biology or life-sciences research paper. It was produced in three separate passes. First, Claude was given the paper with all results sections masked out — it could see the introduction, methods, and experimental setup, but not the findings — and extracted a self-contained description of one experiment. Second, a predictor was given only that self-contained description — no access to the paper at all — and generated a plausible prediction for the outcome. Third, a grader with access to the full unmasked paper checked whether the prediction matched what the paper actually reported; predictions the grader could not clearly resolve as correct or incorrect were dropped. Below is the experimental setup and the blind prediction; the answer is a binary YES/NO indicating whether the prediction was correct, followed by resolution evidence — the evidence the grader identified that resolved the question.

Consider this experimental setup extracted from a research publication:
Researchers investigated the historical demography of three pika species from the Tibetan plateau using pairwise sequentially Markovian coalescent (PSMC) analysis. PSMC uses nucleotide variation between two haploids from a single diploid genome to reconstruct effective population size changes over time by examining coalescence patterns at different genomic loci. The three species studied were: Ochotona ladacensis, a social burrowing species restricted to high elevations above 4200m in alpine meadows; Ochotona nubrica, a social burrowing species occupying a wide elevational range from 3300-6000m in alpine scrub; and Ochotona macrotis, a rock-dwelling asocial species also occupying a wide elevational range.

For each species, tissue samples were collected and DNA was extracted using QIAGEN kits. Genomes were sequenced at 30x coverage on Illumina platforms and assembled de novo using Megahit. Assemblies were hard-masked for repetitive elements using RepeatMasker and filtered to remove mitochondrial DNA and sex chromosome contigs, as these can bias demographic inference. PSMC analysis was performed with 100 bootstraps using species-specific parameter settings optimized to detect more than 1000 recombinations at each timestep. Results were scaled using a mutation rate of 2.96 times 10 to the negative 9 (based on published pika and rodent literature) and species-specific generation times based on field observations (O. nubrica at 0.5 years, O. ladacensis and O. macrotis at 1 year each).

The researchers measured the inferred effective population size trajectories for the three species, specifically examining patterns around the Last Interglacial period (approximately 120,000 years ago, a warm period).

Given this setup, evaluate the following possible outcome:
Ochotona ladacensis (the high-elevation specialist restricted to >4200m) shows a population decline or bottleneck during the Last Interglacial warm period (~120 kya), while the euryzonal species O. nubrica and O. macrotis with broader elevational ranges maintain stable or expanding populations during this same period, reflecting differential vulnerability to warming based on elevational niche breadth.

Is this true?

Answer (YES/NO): NO